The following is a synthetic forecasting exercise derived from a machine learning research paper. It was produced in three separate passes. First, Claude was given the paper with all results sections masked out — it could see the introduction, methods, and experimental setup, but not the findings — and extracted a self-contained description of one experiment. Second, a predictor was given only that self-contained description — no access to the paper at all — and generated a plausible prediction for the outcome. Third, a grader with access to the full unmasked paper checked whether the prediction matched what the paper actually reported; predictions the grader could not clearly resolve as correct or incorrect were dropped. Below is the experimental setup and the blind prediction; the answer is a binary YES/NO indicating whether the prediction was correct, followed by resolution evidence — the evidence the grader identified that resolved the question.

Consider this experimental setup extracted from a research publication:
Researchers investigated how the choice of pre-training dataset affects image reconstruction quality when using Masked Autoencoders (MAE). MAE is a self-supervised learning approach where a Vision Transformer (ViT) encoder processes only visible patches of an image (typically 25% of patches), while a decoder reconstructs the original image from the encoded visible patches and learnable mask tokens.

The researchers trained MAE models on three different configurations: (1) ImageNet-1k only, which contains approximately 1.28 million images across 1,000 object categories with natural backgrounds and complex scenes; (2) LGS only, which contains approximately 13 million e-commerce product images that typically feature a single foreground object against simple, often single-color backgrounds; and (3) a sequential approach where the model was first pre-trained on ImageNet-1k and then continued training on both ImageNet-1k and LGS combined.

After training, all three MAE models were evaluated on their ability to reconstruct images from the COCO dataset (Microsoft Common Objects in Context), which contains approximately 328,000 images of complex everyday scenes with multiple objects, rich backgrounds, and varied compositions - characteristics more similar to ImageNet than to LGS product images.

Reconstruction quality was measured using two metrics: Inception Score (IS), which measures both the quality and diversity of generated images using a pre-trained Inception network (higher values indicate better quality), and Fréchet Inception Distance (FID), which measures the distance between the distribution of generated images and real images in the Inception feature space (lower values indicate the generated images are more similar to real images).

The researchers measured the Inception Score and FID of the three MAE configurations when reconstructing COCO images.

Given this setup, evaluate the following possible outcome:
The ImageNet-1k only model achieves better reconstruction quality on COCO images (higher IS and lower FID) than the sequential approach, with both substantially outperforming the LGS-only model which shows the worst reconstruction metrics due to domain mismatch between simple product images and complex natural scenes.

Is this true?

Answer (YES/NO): NO